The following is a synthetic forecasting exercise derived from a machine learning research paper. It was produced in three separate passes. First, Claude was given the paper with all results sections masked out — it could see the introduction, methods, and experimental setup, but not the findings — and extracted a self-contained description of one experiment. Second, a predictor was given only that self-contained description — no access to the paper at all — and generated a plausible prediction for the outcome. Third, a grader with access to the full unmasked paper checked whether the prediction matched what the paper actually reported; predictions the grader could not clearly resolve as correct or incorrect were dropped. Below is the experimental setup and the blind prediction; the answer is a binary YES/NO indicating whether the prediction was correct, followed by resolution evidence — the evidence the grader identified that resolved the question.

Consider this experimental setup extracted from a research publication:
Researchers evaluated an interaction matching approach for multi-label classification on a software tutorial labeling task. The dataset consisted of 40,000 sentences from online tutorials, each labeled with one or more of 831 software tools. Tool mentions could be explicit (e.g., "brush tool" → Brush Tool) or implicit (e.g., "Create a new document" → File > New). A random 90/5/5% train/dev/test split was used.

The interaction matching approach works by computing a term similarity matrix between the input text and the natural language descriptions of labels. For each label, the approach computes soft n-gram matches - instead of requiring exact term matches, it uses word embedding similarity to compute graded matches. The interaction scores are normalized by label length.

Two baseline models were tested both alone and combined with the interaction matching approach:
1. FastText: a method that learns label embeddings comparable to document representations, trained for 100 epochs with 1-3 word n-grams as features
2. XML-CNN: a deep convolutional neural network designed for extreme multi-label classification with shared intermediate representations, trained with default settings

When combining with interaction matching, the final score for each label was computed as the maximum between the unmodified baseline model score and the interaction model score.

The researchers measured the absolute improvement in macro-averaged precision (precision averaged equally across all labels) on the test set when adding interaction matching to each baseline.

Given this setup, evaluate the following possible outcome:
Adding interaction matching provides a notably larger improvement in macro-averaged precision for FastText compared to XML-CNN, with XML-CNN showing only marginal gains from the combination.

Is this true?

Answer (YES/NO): YES